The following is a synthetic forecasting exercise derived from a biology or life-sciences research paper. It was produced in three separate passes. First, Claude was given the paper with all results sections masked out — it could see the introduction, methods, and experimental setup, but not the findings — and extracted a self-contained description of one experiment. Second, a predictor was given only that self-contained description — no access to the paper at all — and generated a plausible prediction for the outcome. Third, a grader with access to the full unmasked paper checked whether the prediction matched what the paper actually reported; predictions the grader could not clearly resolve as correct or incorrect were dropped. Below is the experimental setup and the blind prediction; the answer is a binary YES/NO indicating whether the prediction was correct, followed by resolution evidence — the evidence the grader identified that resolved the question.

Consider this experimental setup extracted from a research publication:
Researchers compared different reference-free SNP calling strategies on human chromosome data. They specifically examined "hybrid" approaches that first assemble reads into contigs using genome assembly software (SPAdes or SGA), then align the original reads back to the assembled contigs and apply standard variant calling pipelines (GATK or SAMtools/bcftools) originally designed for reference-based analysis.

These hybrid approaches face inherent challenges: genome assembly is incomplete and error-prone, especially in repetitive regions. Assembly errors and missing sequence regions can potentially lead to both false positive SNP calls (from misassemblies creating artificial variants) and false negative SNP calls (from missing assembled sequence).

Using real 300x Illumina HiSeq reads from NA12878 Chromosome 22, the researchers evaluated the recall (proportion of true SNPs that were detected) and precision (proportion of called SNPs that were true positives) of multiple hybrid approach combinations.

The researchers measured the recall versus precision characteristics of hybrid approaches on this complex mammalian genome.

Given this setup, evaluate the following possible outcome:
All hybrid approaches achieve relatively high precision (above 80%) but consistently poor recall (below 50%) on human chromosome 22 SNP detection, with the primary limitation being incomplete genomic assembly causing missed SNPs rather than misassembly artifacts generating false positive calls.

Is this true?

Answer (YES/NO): NO